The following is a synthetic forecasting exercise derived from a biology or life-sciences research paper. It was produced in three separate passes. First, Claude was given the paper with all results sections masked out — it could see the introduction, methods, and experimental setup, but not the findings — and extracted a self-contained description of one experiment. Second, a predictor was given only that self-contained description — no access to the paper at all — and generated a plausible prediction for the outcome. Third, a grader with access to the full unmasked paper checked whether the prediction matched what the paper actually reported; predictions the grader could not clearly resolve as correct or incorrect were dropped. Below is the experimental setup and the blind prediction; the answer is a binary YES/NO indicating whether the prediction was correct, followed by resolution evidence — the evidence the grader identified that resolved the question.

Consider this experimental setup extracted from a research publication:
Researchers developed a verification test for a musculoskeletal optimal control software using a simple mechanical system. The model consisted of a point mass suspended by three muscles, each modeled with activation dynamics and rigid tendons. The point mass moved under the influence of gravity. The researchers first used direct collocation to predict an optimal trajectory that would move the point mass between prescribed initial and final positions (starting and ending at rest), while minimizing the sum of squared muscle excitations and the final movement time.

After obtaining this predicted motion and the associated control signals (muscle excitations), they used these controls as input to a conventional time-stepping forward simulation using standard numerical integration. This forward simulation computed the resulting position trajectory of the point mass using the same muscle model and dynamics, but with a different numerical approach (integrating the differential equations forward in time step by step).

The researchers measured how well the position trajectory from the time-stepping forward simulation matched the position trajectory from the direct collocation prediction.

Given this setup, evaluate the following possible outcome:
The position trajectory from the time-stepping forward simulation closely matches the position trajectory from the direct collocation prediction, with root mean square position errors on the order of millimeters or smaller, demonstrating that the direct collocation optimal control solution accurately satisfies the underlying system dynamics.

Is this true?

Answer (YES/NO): YES